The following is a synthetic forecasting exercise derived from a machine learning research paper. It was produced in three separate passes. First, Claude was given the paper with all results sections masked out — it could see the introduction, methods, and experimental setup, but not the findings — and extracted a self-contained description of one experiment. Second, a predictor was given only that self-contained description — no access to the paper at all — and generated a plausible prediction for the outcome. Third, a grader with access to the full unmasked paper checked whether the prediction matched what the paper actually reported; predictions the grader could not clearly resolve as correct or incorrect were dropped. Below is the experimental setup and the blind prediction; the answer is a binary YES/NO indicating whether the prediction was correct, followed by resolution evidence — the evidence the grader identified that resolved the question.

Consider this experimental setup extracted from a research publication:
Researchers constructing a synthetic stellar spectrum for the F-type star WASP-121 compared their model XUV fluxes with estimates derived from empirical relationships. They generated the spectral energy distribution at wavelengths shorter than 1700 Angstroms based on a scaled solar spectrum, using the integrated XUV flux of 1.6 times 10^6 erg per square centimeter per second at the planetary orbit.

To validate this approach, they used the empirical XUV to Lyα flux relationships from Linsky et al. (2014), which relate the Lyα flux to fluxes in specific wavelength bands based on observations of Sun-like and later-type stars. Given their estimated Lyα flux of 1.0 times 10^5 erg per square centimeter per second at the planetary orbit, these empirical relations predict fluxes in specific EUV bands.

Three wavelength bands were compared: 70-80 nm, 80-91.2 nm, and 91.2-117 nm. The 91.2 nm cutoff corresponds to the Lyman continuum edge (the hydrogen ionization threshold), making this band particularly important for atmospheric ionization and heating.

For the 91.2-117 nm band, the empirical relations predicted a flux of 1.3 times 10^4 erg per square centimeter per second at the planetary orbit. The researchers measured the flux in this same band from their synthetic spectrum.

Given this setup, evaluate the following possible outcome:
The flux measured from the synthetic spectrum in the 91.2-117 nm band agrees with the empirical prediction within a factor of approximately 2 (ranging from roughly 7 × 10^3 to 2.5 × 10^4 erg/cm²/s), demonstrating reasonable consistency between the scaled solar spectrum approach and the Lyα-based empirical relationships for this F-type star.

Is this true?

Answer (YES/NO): NO